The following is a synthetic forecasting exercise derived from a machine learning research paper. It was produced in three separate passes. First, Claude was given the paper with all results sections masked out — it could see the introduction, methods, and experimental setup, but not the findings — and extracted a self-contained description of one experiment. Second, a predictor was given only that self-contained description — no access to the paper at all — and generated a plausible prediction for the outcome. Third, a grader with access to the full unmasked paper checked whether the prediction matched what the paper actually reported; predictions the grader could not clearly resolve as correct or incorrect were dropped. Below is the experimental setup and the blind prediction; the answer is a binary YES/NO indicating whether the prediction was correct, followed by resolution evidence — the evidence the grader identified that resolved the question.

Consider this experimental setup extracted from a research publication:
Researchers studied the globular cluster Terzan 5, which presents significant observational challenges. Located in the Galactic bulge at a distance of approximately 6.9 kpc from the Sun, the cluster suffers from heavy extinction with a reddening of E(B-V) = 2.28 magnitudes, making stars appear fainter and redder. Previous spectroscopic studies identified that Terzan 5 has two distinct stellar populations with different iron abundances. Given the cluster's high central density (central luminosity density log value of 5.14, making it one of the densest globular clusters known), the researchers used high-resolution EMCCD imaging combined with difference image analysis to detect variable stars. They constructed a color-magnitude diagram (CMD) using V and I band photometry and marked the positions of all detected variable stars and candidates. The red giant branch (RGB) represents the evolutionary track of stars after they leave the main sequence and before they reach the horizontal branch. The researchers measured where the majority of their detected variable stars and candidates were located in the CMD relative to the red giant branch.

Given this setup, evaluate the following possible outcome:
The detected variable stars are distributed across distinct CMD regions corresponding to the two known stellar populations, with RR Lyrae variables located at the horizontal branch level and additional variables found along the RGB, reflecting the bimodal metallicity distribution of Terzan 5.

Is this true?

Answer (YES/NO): NO